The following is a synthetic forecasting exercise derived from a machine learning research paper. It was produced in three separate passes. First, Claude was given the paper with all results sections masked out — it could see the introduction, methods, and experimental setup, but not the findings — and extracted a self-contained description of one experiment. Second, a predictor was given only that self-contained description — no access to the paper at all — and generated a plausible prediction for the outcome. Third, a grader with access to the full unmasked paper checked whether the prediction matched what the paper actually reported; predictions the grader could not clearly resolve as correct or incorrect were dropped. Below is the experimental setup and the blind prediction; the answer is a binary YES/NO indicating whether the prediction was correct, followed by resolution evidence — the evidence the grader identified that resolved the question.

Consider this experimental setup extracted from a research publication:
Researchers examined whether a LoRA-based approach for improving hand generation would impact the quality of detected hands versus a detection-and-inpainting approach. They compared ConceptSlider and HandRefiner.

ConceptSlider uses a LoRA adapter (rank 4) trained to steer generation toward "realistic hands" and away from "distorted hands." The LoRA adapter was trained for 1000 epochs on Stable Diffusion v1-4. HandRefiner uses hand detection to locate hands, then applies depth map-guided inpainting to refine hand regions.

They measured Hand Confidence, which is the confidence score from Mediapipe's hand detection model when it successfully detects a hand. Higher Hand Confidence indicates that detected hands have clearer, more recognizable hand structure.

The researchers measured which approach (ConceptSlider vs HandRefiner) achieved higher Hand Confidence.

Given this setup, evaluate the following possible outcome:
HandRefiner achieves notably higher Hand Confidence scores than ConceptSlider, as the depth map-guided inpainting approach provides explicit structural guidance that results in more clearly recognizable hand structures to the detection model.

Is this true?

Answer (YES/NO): NO